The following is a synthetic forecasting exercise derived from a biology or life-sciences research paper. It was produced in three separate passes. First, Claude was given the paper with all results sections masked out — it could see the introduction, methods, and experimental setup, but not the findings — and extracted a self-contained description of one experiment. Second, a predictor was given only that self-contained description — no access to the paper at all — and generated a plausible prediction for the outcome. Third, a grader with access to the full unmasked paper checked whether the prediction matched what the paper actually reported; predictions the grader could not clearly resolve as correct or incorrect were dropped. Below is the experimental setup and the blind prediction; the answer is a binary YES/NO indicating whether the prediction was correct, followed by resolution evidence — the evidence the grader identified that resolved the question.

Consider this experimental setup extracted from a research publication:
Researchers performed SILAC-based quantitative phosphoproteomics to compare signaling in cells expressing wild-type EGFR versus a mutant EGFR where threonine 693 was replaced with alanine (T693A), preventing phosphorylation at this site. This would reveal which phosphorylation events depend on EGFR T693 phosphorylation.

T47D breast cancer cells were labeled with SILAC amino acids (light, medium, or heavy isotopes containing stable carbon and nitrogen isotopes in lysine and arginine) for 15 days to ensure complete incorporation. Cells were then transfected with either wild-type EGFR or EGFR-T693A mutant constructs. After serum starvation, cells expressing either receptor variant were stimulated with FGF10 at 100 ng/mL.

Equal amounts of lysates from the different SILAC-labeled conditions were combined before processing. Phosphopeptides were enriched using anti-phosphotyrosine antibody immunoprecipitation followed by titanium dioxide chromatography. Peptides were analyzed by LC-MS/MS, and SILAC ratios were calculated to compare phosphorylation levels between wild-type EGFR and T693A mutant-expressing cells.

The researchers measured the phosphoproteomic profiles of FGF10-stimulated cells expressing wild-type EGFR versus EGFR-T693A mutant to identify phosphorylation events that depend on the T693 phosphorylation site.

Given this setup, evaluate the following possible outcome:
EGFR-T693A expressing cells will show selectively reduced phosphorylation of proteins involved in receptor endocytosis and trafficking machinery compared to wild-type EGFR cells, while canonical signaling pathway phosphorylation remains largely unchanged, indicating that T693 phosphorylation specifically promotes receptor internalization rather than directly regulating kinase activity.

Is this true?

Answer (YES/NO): NO